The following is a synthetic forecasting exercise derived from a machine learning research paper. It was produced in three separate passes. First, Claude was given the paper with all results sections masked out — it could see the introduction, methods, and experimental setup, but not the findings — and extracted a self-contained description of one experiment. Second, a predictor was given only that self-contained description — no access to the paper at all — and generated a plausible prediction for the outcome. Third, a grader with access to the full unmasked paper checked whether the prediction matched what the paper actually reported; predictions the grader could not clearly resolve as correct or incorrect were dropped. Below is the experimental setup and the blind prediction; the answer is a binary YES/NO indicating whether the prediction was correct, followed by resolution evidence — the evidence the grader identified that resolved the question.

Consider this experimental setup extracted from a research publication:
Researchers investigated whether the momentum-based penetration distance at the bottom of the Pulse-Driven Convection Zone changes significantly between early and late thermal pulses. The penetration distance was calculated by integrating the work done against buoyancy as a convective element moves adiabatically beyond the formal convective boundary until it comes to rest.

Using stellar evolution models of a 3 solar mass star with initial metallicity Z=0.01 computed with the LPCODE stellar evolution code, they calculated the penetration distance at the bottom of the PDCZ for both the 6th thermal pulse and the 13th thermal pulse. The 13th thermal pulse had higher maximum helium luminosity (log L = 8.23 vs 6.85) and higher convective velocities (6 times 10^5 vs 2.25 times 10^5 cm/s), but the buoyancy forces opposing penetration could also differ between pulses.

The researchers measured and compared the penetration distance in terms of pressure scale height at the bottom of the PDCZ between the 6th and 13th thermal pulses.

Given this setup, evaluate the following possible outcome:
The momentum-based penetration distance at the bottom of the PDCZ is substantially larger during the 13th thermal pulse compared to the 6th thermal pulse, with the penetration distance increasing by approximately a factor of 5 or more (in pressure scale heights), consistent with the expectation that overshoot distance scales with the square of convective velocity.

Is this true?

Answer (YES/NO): NO